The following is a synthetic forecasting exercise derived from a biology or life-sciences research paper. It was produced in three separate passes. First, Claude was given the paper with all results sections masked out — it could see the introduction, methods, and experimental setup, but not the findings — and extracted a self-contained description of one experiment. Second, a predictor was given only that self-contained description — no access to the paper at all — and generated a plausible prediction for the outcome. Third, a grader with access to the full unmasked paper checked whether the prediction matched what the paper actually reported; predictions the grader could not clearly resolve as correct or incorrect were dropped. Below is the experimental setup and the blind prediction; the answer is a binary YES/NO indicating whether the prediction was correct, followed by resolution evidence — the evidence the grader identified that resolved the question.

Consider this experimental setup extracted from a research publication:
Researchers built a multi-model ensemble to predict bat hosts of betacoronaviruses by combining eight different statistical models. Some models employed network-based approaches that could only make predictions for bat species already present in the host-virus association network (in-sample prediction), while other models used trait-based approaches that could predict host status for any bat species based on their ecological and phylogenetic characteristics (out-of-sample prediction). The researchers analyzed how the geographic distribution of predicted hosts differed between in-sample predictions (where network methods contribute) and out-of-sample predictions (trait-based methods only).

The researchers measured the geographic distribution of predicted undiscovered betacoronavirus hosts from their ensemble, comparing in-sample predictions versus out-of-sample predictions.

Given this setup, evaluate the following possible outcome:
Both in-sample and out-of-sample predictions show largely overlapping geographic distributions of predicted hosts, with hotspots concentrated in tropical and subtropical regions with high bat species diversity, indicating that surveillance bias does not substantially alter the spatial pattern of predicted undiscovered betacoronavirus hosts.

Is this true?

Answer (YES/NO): NO